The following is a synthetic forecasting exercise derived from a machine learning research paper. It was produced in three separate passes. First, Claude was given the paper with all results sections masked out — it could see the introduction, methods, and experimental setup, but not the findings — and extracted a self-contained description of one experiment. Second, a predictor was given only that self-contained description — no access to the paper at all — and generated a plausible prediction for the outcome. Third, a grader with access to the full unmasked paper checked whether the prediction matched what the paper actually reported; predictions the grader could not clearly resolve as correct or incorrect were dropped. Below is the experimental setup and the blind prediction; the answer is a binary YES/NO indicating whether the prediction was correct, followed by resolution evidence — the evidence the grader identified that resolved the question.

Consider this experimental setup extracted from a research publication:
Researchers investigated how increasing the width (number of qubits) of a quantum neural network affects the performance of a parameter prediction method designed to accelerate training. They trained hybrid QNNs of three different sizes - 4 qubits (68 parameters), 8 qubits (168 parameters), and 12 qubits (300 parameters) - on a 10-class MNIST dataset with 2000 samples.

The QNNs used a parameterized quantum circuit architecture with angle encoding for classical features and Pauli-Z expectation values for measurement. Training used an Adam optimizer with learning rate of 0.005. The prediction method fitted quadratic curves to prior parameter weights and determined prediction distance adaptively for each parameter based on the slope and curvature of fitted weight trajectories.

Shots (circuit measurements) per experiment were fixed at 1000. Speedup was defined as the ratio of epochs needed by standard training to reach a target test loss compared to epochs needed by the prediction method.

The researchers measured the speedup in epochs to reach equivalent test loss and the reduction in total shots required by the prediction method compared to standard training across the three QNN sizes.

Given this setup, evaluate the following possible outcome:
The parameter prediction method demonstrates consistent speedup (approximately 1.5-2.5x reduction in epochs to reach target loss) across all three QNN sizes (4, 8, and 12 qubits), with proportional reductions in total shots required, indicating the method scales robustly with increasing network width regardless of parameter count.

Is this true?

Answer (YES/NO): NO